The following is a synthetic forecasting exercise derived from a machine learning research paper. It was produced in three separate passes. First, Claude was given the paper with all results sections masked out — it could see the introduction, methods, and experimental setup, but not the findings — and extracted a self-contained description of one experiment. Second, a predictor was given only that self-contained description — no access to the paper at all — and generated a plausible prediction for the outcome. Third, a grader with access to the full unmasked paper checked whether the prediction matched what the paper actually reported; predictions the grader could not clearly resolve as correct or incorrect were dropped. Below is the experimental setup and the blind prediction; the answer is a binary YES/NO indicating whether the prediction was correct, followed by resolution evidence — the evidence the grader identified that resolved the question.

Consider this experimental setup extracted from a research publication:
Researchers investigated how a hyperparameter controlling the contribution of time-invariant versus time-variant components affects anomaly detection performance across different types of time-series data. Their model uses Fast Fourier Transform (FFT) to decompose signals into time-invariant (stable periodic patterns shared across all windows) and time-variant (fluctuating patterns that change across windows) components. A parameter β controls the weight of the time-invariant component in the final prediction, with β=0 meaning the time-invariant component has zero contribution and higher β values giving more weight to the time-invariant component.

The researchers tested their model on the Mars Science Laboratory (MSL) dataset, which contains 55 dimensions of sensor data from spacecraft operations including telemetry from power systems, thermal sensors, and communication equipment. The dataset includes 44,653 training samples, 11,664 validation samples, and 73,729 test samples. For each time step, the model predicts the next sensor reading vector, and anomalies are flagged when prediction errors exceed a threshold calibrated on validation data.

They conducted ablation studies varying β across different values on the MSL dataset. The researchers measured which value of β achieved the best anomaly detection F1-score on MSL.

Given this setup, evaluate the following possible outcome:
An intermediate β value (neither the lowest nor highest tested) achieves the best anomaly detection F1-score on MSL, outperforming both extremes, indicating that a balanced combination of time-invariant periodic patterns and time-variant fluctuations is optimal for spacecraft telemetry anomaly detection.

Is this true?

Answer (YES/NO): NO